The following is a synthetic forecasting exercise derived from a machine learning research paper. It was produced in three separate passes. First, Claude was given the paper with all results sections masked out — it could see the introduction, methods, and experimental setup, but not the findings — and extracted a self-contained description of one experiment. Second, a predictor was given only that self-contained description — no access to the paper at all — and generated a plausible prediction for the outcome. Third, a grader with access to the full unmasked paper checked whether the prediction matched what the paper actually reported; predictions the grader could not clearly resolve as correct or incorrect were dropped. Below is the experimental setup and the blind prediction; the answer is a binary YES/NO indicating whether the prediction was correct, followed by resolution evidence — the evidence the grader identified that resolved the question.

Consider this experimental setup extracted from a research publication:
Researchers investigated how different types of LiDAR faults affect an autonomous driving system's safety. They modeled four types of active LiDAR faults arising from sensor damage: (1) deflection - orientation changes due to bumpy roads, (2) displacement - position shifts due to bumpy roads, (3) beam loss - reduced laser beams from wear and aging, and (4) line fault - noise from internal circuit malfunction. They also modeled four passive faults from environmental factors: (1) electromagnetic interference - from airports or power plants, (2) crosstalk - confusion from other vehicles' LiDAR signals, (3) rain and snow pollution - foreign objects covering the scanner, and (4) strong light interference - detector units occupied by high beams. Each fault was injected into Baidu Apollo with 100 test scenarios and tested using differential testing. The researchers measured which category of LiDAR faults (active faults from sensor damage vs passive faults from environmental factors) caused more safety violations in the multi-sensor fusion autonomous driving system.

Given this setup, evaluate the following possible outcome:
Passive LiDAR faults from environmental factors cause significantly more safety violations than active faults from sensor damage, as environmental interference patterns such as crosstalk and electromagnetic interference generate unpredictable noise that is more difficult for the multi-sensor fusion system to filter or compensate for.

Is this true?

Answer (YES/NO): NO